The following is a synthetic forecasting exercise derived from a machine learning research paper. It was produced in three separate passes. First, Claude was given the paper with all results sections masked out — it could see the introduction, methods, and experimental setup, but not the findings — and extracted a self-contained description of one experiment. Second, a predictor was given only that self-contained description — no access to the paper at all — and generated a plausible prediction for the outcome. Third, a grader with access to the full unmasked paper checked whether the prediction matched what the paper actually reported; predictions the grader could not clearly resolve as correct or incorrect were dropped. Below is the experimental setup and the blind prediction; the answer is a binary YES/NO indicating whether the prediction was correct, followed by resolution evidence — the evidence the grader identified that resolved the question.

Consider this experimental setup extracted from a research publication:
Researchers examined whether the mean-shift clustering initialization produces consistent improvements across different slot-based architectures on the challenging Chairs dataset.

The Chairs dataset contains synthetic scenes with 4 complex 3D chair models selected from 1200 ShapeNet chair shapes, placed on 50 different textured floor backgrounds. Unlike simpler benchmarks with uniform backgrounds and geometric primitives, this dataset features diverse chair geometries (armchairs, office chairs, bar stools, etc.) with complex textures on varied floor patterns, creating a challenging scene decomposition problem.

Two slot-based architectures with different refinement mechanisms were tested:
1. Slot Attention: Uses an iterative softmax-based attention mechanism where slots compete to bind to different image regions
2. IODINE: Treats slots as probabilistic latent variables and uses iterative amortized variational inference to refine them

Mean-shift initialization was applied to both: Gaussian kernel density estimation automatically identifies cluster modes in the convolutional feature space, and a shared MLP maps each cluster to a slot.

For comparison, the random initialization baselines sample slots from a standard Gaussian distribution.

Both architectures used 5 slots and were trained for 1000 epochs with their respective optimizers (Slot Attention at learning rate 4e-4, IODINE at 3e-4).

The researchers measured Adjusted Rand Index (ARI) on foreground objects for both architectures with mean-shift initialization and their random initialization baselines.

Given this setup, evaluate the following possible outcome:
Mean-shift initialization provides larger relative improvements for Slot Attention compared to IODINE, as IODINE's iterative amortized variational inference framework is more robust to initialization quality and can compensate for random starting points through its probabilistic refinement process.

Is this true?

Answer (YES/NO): NO